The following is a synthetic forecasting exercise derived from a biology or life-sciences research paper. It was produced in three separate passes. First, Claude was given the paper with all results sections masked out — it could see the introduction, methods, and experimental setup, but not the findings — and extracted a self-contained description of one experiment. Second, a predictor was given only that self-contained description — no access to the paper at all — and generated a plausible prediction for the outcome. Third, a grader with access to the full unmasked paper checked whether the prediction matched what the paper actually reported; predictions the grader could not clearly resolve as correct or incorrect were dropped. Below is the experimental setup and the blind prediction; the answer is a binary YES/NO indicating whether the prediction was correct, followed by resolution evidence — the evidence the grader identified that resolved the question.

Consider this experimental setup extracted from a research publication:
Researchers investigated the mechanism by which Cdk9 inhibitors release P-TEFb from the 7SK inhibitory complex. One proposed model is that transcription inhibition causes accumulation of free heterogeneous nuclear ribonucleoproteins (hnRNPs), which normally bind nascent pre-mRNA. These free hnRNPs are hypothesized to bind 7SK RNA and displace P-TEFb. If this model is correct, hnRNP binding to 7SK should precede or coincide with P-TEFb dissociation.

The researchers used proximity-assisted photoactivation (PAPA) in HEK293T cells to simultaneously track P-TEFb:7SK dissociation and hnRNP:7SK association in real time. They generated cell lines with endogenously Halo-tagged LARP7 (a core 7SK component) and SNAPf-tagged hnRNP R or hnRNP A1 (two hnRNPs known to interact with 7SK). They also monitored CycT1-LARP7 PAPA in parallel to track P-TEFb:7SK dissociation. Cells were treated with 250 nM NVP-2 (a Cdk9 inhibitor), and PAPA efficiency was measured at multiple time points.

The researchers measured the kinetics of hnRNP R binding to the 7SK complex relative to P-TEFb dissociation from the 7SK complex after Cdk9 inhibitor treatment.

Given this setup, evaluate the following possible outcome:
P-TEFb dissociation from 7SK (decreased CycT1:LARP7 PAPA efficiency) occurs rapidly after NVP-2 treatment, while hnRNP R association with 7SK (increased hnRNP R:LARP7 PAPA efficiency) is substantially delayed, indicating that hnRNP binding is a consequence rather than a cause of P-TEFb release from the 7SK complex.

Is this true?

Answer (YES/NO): NO